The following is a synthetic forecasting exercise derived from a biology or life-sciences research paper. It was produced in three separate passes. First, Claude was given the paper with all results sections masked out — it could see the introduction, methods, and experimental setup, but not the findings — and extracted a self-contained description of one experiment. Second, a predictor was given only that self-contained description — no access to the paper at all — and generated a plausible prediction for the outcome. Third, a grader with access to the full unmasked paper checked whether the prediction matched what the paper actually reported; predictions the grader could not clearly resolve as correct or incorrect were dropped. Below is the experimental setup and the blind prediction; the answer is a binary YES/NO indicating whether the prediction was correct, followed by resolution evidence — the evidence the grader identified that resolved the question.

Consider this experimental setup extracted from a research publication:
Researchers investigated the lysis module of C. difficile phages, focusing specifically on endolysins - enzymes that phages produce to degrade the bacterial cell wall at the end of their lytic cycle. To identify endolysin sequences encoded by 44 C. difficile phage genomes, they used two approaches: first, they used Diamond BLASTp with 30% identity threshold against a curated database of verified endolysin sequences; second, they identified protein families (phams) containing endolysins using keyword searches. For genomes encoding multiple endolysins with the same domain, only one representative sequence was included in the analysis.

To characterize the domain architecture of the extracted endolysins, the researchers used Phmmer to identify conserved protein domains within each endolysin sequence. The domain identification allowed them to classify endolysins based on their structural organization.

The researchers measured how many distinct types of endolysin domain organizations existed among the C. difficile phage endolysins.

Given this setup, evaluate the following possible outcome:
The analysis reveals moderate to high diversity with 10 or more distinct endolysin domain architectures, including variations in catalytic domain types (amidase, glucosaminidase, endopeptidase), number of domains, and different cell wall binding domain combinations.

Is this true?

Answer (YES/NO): NO